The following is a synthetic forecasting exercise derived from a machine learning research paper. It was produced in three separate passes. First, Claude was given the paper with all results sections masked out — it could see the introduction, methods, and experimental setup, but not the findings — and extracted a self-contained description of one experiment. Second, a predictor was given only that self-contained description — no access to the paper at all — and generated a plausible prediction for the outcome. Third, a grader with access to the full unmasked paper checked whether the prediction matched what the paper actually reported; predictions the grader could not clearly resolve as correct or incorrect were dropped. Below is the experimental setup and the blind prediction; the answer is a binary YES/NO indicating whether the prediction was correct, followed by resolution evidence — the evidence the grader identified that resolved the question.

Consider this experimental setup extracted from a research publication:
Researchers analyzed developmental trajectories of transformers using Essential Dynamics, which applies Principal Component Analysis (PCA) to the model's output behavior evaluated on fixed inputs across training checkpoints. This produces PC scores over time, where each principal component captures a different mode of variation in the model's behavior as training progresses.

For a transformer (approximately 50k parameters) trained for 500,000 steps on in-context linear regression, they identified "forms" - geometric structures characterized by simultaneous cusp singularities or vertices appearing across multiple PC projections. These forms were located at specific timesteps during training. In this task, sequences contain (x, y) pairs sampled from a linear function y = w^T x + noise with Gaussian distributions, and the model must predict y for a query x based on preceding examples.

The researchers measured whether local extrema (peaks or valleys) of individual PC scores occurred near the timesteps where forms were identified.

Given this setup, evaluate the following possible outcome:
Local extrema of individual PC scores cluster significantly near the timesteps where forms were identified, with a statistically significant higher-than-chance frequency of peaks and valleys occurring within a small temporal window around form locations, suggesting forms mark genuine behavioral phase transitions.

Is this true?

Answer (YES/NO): YES